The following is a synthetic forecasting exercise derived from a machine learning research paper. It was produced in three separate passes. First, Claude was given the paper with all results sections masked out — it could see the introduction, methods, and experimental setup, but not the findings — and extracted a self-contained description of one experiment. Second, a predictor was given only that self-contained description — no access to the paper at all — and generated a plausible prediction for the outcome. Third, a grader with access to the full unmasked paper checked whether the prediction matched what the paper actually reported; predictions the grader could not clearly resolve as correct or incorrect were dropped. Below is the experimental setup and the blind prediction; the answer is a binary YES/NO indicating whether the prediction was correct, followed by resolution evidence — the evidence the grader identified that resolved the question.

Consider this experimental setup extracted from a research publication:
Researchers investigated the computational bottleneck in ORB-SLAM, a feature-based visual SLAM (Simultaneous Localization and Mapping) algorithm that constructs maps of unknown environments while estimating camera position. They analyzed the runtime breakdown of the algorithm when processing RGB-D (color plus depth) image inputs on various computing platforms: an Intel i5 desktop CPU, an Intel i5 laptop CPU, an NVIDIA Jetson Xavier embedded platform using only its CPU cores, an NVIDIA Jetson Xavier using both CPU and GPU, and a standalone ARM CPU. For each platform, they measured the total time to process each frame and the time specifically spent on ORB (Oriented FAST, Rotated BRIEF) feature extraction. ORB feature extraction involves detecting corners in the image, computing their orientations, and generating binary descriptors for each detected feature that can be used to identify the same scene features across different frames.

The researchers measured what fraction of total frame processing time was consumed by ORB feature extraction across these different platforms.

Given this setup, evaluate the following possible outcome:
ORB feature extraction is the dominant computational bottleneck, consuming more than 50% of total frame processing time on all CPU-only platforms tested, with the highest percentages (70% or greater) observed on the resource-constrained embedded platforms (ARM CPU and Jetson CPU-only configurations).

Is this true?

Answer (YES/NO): YES